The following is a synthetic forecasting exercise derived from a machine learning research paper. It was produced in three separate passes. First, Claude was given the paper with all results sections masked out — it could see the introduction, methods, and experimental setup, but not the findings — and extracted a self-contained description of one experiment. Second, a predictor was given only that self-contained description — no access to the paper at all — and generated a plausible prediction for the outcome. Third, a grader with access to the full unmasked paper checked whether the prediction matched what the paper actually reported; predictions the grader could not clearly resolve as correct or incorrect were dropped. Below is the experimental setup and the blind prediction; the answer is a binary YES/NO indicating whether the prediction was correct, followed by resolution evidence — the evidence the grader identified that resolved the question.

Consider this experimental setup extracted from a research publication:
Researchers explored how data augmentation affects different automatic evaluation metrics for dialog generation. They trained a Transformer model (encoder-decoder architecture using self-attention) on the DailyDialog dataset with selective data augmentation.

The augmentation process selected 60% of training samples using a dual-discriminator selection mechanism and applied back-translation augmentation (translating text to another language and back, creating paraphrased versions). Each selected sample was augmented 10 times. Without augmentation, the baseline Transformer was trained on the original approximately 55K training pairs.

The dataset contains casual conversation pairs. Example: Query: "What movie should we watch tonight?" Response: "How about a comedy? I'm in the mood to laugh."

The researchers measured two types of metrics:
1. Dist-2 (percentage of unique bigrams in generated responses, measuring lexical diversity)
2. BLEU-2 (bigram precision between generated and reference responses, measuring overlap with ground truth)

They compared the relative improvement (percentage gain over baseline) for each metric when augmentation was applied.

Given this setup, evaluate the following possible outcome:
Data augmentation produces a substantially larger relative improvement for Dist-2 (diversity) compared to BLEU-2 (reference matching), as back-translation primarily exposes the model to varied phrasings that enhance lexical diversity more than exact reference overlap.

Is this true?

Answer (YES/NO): YES